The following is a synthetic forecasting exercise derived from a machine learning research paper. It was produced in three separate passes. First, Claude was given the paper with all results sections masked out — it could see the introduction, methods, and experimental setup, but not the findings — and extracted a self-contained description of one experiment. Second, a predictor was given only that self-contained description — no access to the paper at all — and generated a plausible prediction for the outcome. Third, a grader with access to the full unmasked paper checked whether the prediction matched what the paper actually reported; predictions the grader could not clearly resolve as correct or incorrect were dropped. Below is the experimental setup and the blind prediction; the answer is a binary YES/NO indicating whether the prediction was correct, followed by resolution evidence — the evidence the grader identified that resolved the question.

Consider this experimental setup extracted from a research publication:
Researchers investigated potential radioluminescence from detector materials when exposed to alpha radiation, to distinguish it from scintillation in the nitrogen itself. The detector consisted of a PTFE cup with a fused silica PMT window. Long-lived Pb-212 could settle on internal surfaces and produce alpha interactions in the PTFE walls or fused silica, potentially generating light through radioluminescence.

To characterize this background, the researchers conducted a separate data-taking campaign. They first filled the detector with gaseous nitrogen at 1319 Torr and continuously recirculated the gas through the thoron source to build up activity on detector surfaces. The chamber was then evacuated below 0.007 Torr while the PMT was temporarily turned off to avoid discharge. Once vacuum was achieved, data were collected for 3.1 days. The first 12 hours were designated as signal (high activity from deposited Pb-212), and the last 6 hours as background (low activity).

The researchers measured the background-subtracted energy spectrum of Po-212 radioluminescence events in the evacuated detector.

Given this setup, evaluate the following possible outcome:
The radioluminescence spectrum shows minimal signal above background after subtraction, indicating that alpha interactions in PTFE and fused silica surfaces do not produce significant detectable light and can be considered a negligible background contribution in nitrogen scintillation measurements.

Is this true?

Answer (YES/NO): NO